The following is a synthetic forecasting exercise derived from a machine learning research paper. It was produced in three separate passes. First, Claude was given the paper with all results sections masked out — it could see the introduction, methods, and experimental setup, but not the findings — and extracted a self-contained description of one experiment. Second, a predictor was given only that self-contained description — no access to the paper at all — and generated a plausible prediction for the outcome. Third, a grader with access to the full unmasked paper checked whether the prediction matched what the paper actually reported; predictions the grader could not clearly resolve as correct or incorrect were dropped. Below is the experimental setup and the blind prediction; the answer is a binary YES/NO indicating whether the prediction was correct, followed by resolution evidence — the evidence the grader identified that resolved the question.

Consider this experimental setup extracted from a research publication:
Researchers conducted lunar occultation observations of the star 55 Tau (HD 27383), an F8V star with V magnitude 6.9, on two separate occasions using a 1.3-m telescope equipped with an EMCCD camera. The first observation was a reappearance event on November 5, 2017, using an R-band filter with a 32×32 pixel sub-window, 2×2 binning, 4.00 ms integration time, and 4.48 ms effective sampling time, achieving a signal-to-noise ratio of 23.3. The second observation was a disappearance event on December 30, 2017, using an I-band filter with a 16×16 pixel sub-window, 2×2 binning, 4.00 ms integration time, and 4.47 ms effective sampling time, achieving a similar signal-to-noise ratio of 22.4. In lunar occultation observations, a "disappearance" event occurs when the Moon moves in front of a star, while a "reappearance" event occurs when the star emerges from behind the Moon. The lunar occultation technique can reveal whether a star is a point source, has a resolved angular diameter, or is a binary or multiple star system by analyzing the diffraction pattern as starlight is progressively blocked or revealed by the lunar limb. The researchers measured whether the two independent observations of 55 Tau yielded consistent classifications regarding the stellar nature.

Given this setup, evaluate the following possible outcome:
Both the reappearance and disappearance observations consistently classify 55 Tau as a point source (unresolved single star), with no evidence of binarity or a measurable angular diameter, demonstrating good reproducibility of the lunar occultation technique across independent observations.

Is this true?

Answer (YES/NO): NO